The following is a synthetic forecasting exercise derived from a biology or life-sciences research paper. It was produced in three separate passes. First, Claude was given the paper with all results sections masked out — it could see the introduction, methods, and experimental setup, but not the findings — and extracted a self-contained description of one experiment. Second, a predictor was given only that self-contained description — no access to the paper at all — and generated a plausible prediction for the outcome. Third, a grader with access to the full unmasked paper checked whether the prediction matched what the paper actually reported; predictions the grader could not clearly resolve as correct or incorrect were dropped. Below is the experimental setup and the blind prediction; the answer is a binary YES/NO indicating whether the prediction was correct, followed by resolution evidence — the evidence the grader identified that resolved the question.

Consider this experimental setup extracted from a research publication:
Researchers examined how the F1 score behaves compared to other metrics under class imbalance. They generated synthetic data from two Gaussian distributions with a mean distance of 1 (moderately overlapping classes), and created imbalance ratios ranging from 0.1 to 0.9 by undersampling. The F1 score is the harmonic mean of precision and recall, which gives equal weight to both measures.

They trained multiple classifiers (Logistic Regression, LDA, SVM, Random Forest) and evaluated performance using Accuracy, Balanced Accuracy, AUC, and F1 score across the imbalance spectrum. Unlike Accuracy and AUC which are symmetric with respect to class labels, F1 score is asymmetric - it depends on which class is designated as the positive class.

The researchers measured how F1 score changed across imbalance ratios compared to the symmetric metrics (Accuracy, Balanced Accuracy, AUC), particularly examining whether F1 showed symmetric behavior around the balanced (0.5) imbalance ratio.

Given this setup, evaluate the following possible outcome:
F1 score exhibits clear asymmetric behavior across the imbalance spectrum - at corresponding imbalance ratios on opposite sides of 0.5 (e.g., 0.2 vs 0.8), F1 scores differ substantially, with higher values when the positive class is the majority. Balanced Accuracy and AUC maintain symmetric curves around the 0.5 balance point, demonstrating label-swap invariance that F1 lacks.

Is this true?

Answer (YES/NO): YES